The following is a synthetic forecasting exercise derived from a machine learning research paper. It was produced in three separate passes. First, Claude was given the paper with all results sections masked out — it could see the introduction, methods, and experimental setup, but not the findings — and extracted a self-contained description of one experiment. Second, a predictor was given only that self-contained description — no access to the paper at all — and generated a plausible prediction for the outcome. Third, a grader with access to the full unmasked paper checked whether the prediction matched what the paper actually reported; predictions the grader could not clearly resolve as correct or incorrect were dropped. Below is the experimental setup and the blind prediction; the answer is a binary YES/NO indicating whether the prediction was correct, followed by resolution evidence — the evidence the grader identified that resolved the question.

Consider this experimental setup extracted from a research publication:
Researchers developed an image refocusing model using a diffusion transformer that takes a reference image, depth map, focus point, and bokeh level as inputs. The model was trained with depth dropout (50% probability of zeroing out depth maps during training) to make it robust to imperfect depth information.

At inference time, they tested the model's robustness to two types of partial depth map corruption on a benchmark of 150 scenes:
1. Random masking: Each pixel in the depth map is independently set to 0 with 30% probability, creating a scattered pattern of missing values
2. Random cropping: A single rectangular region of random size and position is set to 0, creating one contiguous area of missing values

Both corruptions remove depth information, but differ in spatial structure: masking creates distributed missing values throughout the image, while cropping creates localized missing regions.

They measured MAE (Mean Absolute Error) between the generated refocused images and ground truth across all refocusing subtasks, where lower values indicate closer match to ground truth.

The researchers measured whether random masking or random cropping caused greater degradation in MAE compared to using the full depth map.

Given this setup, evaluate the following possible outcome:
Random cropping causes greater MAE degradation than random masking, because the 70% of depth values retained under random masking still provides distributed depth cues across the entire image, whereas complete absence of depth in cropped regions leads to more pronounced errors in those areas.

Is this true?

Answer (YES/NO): NO